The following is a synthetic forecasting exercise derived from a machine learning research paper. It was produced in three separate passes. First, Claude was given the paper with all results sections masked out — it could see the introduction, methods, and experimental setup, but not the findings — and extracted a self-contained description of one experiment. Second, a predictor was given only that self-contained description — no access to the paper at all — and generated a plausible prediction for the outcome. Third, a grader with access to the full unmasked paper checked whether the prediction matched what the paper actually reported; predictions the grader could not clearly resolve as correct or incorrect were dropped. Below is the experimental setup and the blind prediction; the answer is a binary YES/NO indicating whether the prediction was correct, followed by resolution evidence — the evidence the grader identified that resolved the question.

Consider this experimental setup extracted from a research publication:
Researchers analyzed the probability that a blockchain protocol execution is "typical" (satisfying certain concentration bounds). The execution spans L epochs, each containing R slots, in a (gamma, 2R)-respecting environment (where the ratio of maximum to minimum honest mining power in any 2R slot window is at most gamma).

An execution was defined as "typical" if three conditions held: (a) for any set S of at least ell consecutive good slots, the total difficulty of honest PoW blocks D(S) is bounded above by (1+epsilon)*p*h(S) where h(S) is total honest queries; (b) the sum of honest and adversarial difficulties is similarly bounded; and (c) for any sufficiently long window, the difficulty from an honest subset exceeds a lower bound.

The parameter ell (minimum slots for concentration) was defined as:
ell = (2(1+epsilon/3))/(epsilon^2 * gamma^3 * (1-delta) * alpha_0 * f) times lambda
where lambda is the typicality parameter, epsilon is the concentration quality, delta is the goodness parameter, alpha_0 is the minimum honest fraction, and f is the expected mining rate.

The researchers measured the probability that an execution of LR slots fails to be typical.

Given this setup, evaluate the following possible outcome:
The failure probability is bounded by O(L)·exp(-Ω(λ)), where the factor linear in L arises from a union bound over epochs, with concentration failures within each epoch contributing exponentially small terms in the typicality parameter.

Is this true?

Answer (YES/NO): NO